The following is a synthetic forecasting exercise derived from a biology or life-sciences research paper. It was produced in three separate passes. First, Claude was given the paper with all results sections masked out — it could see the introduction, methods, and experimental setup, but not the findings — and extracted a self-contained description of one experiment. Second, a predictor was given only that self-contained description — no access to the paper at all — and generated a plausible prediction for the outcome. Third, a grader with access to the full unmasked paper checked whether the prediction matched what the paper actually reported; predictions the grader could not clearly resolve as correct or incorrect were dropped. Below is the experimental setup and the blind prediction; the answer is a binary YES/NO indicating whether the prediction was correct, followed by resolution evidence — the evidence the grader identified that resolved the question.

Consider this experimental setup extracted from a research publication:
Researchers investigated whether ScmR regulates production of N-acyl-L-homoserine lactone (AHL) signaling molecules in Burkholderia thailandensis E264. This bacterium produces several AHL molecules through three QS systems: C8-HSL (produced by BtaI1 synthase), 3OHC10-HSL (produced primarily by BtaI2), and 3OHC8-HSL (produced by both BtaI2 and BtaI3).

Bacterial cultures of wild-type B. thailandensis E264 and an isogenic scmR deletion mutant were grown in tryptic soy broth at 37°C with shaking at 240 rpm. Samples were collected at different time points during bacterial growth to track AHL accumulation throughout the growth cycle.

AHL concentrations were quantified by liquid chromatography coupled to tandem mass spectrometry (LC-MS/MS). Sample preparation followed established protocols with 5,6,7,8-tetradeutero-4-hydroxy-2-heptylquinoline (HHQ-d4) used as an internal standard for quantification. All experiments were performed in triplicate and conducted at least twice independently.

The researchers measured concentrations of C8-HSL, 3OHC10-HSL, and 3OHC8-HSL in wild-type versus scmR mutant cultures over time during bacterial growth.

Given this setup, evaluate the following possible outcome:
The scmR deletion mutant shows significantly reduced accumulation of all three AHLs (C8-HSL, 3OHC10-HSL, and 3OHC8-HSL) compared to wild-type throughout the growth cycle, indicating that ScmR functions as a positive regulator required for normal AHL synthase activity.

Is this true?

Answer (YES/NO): NO